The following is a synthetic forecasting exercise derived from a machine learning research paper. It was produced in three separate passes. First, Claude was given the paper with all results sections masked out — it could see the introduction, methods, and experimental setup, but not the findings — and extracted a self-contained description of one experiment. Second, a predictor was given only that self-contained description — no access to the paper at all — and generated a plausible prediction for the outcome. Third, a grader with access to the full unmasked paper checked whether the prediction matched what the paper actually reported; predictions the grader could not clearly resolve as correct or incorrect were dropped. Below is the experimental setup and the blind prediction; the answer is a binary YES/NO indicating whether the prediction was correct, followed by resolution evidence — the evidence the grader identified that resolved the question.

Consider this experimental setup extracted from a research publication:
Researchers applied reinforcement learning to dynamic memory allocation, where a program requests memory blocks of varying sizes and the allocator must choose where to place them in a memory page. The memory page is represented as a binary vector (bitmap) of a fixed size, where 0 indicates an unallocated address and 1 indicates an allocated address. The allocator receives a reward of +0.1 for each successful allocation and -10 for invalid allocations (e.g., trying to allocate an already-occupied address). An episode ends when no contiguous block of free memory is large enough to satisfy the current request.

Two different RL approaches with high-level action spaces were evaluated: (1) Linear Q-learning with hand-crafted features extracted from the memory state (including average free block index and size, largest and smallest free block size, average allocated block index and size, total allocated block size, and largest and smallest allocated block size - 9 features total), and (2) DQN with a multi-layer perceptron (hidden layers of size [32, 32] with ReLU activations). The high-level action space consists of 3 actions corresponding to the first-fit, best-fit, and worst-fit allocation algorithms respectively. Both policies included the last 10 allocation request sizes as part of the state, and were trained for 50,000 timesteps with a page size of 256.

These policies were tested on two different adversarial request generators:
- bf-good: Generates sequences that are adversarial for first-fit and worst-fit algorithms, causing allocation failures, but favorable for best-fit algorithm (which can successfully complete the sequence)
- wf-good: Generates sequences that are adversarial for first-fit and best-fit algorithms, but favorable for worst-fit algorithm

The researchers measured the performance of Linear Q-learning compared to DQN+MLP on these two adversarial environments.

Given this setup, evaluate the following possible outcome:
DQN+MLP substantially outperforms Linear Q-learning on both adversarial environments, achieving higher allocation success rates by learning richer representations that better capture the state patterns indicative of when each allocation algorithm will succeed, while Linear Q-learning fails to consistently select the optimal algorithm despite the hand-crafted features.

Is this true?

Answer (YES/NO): NO